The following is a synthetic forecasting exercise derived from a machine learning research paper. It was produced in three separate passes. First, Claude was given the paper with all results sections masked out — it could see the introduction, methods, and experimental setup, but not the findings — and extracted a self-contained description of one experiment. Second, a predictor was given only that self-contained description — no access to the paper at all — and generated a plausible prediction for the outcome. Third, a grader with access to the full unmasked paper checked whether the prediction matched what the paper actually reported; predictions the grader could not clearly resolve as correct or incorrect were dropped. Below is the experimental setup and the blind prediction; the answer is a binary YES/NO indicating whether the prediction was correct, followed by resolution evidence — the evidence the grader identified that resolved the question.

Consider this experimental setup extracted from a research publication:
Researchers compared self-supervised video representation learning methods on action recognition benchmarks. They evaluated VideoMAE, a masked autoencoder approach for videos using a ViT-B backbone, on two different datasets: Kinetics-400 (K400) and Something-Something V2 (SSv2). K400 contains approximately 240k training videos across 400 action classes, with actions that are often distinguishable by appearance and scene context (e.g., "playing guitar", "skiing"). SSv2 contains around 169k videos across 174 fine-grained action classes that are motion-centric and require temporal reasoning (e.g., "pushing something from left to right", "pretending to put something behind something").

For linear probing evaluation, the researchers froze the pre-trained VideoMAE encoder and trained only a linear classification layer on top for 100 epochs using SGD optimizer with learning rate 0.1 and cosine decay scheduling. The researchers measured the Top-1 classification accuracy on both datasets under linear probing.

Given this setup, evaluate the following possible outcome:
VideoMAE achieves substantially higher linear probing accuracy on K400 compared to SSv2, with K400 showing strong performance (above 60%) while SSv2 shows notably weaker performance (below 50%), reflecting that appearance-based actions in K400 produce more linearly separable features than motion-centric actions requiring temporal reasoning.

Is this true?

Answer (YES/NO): YES